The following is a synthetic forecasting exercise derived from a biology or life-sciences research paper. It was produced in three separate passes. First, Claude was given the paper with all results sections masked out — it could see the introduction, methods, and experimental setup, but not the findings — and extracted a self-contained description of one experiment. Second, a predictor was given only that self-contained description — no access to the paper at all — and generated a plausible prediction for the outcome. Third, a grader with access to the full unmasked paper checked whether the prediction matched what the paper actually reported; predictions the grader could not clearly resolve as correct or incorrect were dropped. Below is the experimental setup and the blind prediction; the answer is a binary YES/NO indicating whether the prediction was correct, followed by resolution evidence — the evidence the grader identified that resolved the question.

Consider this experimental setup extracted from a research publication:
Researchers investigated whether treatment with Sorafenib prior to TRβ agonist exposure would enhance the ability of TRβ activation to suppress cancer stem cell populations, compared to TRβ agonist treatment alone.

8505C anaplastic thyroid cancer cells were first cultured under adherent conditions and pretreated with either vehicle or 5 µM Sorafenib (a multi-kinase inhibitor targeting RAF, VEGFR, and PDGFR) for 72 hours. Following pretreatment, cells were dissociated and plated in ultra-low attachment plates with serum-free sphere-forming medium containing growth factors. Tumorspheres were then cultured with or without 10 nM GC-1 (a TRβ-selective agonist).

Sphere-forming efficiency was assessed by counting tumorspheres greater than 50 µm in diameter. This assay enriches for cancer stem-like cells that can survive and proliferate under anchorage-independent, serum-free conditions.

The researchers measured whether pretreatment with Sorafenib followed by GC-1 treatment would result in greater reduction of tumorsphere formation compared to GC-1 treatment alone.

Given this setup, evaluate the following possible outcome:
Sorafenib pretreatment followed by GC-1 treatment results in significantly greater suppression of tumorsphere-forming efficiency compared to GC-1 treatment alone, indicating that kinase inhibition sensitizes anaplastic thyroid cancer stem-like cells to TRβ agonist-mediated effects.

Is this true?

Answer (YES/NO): YES